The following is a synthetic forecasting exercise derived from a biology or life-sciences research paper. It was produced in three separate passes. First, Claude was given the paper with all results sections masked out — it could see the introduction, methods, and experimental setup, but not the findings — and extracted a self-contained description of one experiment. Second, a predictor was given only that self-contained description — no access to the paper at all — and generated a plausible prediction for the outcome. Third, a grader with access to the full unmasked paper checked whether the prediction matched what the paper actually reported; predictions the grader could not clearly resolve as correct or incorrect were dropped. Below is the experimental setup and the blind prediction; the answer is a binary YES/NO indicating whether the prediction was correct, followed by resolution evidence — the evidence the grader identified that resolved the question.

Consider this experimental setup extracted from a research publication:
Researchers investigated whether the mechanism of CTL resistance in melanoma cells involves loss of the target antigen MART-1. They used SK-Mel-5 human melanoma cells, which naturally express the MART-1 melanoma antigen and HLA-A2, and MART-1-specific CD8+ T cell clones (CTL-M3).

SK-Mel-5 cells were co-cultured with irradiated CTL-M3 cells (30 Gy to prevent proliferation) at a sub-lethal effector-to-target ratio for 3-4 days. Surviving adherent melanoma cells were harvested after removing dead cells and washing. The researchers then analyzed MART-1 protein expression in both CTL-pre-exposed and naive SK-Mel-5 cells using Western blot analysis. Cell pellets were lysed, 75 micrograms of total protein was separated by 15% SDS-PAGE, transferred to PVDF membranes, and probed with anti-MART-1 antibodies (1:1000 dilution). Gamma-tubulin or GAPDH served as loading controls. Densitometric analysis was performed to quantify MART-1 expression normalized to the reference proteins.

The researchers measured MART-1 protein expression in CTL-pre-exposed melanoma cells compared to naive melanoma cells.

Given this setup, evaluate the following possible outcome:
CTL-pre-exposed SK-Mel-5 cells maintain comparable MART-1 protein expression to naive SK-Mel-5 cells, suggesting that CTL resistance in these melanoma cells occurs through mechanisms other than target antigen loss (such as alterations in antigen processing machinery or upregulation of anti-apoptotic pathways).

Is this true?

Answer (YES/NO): NO